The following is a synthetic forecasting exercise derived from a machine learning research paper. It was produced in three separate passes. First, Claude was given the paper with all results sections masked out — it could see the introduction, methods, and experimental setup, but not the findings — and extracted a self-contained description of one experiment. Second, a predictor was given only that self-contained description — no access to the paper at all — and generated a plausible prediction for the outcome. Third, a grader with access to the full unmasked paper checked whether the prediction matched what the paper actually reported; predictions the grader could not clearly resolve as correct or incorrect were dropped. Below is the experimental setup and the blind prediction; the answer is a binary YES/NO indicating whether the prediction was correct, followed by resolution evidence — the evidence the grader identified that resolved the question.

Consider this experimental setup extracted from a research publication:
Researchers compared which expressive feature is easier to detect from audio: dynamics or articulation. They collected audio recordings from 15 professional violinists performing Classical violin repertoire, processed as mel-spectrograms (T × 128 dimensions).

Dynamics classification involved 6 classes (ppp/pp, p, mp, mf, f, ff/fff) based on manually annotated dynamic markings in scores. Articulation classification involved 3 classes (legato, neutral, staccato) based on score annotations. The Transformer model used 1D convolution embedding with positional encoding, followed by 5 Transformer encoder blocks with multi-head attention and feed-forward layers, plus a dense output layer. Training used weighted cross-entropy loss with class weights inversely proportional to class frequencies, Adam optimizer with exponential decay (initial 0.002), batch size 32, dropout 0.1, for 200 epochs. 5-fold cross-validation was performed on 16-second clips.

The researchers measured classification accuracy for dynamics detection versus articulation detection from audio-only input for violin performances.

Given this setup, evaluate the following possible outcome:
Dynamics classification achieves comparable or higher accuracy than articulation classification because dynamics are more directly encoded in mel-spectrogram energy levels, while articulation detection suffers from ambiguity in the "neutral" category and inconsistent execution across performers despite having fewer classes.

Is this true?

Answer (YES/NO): NO